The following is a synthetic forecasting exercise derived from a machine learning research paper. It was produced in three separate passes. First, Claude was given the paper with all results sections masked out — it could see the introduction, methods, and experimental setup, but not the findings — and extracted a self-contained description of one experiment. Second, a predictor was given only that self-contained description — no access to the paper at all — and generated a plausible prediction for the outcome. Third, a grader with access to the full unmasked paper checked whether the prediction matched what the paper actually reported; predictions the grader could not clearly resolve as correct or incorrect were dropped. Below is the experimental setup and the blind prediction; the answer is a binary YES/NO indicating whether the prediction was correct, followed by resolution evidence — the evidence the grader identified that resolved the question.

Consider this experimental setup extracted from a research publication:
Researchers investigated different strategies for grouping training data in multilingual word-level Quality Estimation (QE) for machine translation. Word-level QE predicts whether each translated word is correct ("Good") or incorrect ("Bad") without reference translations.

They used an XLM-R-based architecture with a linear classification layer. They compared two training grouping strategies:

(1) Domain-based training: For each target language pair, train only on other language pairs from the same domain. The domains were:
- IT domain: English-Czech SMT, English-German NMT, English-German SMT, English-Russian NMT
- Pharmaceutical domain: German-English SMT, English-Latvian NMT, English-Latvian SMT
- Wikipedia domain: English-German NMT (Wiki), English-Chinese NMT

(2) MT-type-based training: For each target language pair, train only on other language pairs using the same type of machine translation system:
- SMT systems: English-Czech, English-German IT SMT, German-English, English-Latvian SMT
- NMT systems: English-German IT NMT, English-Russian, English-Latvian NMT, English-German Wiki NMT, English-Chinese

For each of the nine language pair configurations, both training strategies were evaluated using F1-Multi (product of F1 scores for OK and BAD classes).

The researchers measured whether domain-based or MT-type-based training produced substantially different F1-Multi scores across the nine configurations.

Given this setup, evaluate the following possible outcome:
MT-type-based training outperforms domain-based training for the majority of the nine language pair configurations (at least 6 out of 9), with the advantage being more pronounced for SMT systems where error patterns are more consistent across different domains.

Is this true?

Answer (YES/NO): NO